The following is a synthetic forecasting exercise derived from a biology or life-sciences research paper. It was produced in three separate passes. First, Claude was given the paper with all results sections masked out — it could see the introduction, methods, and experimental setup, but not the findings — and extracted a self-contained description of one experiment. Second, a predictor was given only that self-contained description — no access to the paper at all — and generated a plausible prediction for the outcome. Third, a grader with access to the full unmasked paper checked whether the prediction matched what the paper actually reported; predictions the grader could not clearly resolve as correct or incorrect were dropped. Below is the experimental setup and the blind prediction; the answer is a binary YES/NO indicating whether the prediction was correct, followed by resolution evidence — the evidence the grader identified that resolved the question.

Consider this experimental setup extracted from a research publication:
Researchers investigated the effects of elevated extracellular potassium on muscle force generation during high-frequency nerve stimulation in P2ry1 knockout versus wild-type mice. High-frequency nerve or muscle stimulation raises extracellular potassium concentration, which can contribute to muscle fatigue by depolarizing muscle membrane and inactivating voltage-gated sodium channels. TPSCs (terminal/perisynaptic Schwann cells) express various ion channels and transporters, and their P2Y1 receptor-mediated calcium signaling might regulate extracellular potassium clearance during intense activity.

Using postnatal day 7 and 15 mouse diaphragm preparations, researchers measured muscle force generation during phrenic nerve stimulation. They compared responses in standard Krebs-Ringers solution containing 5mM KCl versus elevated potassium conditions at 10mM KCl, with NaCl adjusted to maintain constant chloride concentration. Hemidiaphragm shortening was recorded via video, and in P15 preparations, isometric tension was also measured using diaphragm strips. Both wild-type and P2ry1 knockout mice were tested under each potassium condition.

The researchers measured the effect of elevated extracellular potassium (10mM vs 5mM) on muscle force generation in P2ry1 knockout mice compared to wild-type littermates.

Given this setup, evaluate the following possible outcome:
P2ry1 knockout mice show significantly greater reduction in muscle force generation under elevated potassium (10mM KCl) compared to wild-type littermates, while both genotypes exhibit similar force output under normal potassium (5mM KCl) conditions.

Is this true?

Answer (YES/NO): NO